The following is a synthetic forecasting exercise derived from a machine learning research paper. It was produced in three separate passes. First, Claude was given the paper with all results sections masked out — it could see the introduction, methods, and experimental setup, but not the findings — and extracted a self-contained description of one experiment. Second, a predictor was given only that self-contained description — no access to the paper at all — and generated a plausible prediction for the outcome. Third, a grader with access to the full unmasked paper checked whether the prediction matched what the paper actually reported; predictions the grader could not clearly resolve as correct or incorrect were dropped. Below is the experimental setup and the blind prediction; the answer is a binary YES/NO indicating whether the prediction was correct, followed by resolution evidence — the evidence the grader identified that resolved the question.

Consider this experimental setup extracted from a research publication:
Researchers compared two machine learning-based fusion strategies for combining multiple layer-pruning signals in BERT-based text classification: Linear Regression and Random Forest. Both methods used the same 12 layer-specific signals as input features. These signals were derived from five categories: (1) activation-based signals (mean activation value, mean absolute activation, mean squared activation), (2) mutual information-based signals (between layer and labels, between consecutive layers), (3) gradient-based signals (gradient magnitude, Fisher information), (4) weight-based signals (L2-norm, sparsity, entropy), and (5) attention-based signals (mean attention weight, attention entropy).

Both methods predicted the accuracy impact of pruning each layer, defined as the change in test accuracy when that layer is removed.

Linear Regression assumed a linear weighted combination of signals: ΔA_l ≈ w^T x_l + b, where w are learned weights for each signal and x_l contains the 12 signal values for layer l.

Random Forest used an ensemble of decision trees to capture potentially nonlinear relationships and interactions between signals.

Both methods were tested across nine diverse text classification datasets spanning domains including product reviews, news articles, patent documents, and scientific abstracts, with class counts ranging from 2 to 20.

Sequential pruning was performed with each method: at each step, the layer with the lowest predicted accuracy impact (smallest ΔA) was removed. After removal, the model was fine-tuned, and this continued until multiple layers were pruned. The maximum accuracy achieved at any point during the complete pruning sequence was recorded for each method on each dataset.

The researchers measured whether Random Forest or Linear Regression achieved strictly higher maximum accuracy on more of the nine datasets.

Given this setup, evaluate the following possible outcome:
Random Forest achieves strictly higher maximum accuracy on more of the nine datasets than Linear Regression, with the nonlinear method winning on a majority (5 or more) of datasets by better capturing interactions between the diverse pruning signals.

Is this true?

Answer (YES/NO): NO